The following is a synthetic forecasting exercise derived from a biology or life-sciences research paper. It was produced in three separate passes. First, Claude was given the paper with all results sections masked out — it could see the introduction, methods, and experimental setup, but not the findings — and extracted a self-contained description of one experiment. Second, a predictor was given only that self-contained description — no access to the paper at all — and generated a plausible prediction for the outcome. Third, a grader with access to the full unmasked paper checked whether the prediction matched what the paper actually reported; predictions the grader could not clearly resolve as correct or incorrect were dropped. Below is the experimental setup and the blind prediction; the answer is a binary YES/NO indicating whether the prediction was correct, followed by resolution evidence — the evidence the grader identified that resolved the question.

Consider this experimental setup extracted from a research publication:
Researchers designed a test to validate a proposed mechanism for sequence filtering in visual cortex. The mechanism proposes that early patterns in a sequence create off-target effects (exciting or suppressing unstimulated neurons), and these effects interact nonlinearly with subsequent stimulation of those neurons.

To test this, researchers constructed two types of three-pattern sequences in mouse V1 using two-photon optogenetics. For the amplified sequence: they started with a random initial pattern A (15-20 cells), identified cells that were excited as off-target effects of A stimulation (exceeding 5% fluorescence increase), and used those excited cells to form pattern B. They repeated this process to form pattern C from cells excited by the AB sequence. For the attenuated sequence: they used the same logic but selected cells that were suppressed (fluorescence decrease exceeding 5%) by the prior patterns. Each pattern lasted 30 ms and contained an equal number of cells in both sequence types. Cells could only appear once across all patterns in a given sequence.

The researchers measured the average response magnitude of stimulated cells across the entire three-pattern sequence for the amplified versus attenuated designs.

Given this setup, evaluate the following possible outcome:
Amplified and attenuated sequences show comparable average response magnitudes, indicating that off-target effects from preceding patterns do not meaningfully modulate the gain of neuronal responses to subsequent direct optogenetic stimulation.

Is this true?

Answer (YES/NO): NO